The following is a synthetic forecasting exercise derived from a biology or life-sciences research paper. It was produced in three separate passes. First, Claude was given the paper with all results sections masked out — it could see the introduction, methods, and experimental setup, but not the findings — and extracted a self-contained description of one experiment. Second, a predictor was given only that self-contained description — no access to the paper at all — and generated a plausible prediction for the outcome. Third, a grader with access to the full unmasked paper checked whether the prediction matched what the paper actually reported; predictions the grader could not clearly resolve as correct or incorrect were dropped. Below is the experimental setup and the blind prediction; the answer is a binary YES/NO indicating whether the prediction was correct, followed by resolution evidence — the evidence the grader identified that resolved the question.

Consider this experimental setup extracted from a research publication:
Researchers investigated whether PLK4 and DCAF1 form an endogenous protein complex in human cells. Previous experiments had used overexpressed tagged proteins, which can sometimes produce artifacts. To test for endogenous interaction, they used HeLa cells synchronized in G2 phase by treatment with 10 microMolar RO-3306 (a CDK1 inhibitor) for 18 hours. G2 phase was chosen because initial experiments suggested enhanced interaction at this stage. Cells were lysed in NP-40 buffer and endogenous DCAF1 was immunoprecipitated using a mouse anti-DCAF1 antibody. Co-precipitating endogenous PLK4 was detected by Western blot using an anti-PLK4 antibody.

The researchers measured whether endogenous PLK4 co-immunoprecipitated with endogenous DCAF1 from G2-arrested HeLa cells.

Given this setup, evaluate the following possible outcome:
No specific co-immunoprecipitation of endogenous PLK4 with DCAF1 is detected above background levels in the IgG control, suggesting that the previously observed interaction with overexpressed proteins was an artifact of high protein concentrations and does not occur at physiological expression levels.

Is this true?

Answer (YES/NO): NO